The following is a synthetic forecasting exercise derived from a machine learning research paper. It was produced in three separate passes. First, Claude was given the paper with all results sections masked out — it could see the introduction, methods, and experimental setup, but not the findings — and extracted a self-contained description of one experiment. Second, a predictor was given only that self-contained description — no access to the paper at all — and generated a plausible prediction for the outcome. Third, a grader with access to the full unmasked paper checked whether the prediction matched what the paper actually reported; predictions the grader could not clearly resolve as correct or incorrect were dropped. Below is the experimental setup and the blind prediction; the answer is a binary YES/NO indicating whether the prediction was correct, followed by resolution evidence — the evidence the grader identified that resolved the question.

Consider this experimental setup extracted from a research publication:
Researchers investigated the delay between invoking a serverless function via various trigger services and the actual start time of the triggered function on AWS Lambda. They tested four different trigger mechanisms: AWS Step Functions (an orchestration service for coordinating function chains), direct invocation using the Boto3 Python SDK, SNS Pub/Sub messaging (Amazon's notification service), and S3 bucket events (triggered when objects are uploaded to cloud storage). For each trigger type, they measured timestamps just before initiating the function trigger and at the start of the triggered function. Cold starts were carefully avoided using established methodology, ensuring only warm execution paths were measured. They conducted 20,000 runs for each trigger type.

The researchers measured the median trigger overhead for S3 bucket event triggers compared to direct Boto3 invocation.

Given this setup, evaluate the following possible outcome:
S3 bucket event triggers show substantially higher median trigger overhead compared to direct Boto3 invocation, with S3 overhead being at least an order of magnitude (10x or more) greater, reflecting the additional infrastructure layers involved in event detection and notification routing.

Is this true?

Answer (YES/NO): YES